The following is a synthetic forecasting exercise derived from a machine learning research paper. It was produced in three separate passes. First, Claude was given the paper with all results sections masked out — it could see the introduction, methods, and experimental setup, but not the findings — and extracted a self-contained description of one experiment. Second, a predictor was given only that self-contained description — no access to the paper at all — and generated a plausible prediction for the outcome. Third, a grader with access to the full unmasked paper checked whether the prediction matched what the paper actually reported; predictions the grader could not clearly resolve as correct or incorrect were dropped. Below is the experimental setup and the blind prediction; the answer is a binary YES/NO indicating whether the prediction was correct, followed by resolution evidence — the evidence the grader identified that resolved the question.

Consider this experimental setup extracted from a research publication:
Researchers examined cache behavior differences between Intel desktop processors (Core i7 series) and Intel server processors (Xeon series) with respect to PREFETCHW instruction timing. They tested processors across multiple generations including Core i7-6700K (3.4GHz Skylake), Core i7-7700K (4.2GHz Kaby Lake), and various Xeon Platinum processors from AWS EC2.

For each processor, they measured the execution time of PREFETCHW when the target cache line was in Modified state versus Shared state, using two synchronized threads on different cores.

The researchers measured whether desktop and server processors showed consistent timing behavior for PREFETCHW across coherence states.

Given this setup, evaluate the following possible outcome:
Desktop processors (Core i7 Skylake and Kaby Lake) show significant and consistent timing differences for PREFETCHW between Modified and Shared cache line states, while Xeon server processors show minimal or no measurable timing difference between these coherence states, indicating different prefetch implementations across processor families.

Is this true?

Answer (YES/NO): NO